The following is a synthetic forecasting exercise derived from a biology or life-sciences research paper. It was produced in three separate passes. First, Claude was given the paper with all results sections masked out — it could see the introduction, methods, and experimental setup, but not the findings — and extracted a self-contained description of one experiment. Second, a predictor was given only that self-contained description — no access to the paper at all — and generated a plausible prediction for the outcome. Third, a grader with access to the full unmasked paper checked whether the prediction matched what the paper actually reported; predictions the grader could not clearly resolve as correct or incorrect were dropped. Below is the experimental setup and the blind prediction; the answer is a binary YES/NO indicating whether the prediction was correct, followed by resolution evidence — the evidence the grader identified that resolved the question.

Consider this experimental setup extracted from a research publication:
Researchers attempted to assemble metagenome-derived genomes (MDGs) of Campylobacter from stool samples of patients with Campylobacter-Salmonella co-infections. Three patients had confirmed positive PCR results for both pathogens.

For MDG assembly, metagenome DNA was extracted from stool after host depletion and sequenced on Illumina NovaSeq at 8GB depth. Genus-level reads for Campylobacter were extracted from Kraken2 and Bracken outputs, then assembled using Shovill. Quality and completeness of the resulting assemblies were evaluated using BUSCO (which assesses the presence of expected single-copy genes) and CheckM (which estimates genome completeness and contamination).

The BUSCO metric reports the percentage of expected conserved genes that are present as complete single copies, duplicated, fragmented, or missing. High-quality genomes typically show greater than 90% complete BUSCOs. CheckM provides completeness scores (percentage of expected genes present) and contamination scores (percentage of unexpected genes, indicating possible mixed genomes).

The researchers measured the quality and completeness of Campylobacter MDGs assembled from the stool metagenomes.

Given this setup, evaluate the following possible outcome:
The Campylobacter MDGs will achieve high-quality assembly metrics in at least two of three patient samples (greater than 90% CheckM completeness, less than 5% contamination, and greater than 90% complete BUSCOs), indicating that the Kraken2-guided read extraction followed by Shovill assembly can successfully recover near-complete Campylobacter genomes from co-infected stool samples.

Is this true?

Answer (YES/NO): NO